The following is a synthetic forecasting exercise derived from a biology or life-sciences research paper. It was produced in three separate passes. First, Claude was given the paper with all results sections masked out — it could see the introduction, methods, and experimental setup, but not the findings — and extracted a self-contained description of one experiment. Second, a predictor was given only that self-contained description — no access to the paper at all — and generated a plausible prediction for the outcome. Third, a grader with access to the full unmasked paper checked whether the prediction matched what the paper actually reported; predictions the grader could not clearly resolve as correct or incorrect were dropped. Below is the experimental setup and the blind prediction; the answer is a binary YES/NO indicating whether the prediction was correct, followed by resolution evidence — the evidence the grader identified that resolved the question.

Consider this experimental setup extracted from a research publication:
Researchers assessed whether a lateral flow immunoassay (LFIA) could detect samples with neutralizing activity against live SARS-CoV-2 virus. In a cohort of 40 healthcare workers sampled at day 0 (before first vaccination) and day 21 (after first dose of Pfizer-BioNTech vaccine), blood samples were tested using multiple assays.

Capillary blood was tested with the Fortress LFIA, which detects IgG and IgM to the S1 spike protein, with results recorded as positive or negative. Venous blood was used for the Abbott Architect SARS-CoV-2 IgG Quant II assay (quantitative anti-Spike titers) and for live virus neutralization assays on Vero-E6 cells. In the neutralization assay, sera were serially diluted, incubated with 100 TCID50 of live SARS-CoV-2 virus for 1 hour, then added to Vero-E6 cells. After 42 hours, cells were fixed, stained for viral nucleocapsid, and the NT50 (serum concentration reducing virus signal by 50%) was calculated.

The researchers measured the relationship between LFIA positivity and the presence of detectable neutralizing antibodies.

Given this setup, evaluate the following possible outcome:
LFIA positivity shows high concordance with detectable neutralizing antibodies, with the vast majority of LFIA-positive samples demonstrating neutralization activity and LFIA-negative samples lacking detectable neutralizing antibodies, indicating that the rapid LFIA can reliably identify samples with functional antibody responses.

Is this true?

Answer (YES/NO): YES